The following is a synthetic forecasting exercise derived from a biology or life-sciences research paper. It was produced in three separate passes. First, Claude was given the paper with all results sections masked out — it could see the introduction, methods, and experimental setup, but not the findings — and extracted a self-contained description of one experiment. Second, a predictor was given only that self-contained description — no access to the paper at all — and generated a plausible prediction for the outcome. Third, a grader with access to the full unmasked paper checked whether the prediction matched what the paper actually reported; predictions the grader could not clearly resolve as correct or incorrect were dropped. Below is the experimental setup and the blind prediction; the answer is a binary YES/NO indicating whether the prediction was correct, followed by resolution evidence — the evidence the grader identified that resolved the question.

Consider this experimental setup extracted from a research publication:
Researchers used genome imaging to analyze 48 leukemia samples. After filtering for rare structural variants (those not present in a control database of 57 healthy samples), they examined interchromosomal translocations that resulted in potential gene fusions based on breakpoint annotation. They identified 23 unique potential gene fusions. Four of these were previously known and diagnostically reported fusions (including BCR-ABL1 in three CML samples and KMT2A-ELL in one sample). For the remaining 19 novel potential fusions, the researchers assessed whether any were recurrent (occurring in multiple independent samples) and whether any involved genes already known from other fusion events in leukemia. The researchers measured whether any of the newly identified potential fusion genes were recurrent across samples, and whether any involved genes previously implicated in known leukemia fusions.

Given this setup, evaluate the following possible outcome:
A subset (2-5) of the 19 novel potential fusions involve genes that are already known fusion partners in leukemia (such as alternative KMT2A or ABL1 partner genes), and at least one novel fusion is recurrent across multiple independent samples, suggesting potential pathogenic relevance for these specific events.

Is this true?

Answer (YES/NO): NO